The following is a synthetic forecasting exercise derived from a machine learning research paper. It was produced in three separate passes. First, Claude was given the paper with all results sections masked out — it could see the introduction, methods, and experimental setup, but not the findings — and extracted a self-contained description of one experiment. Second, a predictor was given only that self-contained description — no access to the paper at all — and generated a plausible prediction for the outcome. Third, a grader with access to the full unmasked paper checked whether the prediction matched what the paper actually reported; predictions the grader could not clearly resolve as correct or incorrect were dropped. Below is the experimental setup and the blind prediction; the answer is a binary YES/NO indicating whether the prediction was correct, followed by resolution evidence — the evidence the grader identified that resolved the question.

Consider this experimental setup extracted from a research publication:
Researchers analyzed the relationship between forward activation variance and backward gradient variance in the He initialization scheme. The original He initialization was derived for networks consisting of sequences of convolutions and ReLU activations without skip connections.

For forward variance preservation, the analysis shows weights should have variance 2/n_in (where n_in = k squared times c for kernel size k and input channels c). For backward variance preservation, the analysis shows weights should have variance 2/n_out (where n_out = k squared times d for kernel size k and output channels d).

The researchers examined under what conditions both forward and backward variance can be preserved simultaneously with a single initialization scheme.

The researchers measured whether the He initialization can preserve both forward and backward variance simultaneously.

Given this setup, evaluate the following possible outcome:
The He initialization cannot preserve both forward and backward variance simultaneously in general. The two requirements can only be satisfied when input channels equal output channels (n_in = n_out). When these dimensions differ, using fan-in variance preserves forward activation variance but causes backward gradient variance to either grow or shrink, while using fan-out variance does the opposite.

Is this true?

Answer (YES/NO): YES